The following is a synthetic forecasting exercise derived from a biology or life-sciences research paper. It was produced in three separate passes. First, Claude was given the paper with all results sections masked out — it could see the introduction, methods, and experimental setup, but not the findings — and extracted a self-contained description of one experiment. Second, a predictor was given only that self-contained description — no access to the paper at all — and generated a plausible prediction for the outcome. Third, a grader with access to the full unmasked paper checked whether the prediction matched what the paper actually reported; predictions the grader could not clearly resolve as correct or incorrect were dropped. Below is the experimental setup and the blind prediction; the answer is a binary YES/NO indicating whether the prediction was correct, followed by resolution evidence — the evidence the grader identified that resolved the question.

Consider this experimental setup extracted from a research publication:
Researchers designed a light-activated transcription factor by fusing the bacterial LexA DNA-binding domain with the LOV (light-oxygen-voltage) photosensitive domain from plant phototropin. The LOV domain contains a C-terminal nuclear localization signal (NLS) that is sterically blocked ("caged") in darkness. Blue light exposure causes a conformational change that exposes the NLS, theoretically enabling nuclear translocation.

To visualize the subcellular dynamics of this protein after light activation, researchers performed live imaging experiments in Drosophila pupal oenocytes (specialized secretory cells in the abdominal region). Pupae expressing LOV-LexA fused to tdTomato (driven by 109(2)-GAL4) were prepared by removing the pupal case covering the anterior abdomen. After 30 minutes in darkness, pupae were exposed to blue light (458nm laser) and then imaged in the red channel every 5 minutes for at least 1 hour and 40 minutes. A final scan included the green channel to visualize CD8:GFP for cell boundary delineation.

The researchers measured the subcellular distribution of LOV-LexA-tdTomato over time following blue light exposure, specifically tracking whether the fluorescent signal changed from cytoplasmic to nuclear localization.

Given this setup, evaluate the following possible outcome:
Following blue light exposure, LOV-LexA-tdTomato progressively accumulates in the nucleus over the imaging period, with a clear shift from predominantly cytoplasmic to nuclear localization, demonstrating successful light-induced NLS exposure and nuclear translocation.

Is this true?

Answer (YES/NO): NO